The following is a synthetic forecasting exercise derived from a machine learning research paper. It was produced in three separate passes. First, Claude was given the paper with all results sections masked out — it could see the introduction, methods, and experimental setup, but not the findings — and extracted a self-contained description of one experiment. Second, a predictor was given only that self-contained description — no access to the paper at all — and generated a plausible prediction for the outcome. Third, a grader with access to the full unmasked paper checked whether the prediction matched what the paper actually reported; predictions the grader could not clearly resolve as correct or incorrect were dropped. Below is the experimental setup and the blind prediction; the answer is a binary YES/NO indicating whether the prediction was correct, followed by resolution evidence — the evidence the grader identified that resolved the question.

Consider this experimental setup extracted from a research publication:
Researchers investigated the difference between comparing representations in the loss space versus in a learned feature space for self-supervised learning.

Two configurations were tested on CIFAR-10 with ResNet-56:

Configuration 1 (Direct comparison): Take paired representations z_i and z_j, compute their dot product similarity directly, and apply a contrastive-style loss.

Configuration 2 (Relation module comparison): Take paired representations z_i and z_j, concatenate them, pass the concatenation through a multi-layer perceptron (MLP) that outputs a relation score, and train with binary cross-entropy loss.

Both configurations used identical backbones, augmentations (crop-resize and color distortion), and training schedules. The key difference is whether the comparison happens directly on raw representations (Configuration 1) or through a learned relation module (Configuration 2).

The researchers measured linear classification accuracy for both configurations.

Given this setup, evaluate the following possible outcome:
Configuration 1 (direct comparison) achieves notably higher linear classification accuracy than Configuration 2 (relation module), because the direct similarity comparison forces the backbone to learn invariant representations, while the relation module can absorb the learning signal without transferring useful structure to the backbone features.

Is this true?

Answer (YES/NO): NO